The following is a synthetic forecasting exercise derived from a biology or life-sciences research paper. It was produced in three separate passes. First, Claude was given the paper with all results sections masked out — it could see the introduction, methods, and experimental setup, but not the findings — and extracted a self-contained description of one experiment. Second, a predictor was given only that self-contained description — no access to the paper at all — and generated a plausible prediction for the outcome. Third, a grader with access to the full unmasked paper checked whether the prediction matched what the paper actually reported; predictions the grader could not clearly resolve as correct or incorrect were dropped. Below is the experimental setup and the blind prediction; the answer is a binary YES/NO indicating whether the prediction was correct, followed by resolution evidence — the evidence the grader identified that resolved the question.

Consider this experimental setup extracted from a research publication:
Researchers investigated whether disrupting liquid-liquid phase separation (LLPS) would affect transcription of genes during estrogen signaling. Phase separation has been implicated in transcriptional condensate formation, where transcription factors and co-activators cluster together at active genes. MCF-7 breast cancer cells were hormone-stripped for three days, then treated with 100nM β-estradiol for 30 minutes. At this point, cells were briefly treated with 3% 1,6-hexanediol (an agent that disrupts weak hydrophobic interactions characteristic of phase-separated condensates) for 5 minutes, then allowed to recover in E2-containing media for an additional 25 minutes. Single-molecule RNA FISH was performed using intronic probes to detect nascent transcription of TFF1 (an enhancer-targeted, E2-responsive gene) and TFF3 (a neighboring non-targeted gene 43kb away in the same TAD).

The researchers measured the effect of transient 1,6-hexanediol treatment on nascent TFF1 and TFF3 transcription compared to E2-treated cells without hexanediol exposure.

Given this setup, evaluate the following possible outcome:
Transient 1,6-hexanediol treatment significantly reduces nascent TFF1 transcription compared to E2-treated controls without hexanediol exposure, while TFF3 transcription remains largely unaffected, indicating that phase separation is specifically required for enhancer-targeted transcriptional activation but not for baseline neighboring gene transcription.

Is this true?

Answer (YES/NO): NO